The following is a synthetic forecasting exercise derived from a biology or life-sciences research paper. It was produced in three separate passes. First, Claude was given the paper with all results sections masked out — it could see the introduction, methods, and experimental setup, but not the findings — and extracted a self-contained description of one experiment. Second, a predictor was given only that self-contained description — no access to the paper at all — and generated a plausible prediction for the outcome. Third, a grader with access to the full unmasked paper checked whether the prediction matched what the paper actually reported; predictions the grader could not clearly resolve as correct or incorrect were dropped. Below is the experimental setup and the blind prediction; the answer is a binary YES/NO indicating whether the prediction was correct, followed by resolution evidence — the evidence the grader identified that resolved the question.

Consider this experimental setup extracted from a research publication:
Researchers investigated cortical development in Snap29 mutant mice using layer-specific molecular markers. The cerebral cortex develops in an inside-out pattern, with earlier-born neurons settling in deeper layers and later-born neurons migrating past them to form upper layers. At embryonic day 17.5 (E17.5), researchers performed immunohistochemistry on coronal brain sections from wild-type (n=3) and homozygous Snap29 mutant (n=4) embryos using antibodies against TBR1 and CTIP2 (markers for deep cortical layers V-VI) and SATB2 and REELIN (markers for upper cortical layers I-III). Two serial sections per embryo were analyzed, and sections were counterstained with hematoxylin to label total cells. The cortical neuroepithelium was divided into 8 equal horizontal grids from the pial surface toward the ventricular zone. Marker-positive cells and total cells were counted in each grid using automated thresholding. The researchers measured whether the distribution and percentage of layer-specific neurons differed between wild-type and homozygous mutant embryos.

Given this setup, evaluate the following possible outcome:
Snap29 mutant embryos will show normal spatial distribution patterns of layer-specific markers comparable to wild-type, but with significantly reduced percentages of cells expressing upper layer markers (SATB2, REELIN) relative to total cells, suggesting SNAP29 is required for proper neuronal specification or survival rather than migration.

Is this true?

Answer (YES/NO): NO